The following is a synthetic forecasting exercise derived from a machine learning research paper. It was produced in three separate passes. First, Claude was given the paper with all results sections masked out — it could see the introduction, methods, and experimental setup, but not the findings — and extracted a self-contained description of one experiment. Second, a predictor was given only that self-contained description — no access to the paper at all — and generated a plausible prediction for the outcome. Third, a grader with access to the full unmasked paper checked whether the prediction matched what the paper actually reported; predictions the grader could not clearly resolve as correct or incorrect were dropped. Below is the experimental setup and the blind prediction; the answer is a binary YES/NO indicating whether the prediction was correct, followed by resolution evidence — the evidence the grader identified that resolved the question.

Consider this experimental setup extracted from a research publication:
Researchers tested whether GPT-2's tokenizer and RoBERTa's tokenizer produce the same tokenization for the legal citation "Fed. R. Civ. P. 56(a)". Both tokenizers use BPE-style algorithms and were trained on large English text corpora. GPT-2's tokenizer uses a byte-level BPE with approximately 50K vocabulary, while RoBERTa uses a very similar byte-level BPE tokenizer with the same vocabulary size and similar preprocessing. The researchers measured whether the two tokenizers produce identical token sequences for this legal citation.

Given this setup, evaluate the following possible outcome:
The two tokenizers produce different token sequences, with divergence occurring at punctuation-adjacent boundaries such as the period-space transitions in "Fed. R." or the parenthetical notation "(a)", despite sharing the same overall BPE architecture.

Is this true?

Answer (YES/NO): NO